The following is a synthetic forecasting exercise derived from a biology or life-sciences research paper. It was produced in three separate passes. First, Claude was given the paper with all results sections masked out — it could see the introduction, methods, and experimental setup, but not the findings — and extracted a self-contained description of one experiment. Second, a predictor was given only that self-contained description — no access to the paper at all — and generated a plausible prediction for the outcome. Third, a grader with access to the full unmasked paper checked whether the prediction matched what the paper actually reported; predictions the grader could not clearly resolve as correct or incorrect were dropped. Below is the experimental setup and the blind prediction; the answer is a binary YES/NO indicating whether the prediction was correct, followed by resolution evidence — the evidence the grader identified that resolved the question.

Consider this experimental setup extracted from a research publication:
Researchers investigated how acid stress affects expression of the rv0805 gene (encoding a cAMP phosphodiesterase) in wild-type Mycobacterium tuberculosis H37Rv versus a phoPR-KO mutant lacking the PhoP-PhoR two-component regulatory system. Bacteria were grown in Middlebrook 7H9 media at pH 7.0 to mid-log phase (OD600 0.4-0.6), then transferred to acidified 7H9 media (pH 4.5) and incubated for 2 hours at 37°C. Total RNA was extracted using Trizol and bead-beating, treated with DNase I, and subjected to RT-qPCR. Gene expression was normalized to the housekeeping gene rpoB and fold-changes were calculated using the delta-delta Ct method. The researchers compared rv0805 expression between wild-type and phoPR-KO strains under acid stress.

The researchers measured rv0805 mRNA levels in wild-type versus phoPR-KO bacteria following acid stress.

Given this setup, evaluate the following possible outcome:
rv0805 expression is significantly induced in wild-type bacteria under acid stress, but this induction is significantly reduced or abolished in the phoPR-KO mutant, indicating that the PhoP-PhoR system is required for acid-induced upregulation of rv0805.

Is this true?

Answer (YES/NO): NO